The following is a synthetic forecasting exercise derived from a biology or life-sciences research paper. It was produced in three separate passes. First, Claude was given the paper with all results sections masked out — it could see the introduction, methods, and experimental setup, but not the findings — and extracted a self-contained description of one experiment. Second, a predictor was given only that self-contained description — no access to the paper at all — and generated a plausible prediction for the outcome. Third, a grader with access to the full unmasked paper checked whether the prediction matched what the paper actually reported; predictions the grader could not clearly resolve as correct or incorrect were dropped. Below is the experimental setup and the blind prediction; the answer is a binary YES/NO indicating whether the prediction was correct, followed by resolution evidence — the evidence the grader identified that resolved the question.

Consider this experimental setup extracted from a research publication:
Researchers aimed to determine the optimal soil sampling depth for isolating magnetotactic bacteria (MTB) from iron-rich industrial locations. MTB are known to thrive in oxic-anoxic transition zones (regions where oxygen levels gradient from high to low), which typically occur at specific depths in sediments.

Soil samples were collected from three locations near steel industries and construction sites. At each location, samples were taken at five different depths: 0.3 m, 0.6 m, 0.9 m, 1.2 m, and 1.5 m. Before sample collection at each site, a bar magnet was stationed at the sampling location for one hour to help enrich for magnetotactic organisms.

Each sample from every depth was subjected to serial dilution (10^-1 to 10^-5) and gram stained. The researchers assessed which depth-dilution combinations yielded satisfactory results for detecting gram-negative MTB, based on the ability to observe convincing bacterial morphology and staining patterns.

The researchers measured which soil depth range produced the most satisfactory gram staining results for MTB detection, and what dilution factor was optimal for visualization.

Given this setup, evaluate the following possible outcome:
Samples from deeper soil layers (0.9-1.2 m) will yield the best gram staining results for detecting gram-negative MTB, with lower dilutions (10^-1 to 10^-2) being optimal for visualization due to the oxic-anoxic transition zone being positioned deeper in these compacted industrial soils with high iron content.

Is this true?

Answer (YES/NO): NO